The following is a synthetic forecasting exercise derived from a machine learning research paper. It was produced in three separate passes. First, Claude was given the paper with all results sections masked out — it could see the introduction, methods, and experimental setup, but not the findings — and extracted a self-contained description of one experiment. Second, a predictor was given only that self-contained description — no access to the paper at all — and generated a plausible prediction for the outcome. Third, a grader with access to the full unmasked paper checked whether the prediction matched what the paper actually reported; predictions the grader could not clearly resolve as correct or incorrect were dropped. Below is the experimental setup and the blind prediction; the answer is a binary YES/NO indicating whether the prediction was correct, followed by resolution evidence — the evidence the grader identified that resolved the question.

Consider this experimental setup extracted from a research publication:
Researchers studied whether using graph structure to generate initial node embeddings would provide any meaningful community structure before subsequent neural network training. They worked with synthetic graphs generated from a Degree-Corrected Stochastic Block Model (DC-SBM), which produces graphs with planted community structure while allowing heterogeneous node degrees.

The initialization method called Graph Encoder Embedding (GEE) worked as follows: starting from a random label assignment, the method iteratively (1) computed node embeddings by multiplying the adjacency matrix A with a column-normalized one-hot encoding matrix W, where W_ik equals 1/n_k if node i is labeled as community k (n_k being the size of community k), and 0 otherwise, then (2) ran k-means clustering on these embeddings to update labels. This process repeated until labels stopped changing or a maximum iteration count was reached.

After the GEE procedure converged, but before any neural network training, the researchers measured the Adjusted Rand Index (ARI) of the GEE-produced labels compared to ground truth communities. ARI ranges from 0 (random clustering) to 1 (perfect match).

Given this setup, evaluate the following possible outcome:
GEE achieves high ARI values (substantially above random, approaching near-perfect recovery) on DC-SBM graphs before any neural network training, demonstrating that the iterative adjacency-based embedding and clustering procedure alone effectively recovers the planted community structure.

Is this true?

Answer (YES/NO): NO